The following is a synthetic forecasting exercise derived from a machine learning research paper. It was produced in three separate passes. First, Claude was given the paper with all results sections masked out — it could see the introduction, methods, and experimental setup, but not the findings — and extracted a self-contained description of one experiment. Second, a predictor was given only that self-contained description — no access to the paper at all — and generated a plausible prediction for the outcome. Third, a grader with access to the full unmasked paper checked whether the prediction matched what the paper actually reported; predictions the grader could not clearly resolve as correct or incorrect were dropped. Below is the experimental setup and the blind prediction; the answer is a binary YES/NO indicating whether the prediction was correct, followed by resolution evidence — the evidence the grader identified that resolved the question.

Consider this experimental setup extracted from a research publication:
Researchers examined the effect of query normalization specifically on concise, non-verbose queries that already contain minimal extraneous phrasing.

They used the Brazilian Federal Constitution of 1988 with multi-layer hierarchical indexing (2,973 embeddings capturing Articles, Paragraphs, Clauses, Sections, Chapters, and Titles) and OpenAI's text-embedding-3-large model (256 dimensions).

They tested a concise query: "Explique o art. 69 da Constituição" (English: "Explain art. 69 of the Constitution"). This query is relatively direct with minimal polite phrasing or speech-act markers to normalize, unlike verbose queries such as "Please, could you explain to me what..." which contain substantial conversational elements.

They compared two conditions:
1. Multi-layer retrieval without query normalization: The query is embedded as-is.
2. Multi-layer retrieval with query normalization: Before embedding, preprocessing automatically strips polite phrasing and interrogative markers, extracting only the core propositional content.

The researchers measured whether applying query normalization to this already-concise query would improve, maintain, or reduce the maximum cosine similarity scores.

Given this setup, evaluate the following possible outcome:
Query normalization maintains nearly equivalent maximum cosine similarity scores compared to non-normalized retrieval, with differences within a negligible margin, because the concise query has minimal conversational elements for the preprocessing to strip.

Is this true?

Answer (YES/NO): YES